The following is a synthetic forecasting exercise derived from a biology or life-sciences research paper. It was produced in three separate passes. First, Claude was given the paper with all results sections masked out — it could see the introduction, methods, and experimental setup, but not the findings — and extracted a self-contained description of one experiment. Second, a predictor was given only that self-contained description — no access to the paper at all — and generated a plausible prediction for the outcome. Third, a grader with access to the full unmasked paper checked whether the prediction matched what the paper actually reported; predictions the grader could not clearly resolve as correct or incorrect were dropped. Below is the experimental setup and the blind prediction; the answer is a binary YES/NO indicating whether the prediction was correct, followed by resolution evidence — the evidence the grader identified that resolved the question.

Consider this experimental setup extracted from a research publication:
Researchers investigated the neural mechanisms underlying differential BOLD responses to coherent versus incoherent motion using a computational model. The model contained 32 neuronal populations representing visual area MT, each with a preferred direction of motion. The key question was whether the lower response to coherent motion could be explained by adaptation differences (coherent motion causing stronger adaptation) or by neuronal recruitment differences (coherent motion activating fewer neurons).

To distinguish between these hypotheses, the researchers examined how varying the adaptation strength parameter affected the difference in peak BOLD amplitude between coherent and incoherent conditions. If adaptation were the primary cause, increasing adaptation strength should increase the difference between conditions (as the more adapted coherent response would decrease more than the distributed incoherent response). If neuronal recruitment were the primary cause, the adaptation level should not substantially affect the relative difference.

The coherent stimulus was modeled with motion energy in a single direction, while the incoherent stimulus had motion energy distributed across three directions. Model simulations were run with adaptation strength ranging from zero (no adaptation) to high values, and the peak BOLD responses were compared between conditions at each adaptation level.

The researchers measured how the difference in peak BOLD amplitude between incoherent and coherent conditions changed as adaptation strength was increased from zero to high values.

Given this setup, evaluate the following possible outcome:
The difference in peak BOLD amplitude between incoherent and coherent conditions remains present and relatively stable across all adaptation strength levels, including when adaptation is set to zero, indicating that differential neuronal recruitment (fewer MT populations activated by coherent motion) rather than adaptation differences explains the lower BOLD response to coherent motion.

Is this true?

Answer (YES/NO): YES